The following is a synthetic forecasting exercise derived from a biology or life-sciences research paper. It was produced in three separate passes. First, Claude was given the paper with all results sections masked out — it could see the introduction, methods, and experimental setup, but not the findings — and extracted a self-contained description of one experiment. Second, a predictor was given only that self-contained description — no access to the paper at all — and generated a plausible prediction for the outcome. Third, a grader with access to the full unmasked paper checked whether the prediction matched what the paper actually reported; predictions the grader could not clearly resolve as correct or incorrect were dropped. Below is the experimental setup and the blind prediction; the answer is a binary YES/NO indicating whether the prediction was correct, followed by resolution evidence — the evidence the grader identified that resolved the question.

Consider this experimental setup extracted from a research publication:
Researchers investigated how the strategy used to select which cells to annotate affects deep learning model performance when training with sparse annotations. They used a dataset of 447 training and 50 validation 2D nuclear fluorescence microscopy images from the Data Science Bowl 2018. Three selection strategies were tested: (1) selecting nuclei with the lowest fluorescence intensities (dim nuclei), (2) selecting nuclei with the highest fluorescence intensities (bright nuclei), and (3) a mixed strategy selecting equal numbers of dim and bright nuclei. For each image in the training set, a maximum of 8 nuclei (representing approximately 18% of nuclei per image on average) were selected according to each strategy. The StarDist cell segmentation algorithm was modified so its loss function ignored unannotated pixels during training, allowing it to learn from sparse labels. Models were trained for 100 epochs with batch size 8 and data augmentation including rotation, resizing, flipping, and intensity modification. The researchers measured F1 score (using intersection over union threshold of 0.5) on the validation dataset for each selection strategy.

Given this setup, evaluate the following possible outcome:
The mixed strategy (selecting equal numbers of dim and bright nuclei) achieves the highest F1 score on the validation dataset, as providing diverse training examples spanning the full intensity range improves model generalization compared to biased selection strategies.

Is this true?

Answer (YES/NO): NO